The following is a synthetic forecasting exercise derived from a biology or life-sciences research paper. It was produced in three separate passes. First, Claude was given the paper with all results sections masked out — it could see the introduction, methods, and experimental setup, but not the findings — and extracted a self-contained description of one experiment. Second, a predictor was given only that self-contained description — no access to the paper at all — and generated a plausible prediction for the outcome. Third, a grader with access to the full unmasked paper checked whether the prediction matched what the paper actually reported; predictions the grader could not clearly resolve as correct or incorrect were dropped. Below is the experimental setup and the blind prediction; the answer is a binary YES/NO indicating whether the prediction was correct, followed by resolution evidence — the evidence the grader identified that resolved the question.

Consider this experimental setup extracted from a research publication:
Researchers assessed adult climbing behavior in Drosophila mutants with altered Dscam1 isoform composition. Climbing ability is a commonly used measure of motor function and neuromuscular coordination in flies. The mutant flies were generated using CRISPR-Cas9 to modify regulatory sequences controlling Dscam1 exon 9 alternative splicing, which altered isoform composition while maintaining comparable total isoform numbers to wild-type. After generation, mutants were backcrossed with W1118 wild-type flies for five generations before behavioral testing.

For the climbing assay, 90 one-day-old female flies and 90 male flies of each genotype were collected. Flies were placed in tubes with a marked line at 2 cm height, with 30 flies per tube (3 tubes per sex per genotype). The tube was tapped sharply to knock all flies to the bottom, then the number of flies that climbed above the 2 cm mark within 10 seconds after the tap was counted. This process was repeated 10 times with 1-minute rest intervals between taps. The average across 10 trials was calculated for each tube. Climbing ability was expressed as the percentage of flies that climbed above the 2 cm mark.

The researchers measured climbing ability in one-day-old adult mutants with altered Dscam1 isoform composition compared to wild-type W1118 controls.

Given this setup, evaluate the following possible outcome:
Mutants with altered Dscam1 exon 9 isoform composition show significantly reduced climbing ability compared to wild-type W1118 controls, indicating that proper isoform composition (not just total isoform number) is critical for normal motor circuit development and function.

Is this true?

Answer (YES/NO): NO